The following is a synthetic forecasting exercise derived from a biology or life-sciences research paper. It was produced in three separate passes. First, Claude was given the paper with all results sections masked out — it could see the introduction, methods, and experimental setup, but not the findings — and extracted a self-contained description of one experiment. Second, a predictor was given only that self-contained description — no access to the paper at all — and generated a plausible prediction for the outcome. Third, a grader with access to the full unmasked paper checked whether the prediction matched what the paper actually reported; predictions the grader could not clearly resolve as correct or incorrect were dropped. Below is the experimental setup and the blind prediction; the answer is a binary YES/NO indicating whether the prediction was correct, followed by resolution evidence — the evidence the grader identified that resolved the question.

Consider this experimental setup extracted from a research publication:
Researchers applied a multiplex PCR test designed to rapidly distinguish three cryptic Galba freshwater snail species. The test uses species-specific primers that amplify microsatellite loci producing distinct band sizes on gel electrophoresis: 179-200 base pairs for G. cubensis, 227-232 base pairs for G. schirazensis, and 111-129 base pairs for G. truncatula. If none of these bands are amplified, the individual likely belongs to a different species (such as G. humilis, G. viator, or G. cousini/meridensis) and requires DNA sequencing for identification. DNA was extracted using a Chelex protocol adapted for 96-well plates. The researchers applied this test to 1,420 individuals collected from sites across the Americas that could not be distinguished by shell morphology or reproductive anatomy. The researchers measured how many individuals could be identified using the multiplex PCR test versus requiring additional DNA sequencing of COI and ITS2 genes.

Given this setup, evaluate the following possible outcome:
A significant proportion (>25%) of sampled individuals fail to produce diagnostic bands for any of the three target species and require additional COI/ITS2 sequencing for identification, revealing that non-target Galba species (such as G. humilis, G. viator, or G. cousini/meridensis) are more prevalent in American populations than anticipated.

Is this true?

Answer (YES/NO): NO